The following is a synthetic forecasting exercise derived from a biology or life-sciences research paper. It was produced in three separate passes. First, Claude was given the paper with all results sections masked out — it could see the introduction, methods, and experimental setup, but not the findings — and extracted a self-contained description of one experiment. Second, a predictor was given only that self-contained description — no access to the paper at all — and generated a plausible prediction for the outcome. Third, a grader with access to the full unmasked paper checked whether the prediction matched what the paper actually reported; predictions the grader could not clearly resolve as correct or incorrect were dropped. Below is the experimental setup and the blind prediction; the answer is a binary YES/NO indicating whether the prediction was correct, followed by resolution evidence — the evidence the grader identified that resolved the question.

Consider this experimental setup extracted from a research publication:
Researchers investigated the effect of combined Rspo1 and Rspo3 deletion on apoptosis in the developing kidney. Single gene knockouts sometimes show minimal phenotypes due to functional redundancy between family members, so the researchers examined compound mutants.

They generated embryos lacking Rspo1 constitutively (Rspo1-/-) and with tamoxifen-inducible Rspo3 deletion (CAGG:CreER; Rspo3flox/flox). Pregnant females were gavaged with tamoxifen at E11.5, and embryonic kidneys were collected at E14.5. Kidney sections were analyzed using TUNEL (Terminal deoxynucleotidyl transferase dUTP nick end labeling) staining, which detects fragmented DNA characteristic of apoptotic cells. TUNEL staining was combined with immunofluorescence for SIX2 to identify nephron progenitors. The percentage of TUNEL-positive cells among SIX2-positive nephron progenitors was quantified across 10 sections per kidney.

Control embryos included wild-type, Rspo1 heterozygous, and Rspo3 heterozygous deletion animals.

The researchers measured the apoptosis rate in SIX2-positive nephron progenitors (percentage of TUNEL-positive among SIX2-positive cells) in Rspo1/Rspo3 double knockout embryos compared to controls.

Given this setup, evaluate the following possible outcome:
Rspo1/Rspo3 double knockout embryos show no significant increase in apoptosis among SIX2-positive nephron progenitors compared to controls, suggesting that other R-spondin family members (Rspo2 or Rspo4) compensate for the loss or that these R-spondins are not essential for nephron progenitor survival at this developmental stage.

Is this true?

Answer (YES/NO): NO